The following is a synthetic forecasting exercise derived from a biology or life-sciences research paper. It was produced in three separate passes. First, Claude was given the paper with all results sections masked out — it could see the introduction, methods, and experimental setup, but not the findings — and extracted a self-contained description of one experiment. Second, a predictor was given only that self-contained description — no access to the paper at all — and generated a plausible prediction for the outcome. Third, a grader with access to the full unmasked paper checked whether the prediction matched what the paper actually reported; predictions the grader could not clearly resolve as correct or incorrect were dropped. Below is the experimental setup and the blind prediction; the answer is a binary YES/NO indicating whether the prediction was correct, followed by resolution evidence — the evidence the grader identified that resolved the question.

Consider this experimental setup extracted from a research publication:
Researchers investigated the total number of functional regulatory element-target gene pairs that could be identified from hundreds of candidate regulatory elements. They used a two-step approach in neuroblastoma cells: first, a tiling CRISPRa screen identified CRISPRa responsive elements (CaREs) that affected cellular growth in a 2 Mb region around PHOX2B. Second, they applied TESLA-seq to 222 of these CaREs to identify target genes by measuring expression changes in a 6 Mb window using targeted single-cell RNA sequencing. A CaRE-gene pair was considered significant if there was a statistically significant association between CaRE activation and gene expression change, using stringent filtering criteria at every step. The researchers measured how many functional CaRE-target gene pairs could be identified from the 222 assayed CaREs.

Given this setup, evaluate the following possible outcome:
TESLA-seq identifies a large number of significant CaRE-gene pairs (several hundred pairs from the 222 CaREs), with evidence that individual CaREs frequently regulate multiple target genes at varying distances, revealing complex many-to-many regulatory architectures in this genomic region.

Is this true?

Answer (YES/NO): NO